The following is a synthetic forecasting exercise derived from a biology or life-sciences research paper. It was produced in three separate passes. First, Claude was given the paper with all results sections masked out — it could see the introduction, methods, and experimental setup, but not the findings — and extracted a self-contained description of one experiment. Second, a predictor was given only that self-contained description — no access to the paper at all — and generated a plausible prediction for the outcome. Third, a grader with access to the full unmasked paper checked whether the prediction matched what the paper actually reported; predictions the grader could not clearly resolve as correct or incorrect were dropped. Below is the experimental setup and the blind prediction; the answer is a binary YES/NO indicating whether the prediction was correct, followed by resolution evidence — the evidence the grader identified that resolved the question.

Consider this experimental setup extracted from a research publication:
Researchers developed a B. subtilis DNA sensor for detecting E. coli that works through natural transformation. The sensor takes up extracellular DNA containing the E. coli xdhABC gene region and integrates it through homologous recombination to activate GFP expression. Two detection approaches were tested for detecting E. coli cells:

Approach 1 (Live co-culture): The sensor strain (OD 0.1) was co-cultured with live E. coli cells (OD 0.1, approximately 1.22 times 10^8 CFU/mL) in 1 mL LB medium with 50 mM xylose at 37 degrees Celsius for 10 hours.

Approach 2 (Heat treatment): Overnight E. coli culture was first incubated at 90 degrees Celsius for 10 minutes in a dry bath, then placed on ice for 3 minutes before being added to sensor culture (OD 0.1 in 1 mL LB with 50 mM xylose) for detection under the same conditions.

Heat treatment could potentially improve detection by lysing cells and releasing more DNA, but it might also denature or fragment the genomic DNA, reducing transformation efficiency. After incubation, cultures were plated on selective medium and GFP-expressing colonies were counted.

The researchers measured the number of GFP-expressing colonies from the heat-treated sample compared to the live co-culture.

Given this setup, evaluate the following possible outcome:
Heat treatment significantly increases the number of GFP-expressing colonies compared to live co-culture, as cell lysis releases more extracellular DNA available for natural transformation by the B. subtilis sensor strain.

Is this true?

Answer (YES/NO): YES